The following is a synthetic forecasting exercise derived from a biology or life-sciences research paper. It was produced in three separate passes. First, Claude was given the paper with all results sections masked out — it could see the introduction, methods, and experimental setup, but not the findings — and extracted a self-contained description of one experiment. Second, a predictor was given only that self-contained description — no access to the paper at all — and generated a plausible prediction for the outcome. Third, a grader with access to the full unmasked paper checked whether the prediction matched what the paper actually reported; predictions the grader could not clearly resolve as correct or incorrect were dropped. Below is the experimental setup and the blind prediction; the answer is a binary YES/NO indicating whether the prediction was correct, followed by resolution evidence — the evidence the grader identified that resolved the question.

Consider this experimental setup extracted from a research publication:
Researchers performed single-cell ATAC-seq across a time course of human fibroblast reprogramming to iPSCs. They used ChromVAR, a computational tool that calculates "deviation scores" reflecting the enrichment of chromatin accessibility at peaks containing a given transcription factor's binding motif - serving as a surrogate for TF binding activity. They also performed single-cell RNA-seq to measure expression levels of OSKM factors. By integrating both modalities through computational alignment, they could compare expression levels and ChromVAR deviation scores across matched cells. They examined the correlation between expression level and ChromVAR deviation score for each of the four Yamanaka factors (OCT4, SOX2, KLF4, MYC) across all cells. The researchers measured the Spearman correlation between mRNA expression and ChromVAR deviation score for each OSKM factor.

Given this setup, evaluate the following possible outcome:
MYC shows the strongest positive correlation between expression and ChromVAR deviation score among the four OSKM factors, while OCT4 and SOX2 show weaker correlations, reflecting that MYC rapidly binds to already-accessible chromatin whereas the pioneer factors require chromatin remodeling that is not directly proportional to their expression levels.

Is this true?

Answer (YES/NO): NO